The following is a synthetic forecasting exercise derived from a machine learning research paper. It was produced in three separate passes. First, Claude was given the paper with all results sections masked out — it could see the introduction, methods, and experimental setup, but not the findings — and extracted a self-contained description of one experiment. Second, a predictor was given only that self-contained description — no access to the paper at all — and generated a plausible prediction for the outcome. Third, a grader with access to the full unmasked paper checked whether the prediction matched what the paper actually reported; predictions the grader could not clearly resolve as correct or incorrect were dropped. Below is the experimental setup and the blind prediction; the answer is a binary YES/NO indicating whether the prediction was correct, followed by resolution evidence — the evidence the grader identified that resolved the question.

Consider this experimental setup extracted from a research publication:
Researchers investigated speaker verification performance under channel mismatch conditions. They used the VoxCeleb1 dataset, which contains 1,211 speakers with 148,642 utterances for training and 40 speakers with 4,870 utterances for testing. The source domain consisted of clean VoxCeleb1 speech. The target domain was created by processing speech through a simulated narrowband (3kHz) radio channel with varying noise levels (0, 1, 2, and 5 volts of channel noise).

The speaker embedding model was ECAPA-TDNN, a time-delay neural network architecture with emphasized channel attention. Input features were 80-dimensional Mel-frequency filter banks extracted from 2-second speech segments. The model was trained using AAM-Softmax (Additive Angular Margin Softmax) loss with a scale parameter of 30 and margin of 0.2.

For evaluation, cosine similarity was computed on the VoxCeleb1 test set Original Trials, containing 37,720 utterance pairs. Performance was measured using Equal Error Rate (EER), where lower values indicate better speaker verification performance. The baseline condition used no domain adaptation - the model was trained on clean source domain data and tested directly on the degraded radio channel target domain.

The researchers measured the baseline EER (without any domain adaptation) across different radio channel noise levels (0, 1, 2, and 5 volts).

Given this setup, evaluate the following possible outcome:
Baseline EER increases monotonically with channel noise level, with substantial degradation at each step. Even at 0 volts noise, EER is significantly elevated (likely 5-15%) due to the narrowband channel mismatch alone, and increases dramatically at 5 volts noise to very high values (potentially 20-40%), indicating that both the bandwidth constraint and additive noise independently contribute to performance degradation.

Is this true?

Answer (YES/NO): YES